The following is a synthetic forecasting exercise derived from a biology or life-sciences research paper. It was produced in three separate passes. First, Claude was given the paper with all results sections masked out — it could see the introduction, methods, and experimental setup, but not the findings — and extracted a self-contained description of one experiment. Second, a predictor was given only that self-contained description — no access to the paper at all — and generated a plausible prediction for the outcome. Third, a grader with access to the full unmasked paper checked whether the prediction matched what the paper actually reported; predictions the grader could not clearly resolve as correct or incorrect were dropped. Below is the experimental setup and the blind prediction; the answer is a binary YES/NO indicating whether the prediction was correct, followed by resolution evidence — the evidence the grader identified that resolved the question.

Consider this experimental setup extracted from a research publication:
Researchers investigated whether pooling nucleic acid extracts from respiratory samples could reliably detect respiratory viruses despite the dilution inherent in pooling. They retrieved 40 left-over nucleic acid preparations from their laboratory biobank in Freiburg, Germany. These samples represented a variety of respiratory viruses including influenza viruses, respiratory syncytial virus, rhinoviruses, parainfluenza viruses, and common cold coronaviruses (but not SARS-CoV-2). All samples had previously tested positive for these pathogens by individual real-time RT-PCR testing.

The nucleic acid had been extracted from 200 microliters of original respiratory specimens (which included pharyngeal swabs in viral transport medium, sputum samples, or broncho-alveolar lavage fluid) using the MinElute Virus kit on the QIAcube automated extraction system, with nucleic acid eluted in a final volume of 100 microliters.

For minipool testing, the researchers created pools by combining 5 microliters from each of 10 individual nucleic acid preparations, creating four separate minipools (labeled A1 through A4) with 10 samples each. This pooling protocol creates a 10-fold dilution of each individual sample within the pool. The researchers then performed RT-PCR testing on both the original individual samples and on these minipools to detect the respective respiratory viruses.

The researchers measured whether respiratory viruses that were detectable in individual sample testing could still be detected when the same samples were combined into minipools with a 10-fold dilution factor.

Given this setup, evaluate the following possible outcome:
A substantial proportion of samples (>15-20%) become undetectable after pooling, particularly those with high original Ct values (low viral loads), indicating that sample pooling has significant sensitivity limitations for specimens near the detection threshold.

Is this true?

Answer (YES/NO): NO